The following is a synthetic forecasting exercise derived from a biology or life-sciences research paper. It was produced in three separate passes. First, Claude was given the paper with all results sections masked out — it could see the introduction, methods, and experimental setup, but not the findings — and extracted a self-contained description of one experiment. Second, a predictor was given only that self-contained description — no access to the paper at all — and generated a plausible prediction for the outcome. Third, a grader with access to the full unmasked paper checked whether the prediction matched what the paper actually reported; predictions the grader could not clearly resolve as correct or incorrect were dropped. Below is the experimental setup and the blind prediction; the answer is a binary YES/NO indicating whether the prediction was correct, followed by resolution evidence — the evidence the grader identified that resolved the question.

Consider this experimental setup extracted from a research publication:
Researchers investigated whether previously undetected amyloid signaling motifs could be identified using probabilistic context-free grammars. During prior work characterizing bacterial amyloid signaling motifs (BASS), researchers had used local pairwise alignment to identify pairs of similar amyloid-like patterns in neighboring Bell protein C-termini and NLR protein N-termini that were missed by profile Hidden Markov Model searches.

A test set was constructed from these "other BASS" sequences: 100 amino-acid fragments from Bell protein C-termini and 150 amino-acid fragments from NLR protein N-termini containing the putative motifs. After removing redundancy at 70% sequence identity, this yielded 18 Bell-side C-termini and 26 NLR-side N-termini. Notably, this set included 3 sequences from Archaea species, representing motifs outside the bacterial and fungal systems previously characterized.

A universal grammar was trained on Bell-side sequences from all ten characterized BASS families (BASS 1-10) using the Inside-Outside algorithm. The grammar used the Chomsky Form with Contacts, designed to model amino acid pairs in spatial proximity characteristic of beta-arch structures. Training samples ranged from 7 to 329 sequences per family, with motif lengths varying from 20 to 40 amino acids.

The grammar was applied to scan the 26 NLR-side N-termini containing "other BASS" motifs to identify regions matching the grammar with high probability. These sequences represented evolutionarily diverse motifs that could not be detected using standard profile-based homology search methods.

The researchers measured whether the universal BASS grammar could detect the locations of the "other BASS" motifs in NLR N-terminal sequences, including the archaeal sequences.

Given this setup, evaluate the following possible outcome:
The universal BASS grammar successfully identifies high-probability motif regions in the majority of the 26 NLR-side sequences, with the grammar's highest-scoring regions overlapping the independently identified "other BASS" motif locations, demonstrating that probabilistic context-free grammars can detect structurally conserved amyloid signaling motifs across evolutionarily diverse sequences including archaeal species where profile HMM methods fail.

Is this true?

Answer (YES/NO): NO